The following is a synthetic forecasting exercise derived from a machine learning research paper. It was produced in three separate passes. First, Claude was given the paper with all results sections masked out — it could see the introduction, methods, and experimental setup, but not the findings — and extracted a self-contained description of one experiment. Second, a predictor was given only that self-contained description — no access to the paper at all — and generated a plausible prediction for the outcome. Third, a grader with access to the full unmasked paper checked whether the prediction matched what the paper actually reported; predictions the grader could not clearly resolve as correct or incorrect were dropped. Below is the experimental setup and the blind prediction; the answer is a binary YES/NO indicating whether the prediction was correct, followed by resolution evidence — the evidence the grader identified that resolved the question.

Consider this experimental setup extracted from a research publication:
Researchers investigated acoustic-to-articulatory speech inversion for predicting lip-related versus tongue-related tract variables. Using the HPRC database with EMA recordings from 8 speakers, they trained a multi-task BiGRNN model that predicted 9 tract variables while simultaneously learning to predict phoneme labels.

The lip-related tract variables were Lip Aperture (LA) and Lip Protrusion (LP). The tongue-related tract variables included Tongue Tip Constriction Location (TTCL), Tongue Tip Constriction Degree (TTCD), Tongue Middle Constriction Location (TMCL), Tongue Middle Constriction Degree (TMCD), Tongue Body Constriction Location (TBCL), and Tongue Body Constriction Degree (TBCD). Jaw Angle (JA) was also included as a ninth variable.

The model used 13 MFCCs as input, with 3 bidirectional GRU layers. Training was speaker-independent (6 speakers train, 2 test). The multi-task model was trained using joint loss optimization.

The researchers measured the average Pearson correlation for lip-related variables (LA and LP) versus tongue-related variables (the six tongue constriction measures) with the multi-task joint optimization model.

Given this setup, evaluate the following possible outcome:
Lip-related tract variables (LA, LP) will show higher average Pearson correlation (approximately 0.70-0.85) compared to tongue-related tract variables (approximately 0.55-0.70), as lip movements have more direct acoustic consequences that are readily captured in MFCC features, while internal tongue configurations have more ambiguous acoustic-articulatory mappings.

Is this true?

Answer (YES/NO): NO